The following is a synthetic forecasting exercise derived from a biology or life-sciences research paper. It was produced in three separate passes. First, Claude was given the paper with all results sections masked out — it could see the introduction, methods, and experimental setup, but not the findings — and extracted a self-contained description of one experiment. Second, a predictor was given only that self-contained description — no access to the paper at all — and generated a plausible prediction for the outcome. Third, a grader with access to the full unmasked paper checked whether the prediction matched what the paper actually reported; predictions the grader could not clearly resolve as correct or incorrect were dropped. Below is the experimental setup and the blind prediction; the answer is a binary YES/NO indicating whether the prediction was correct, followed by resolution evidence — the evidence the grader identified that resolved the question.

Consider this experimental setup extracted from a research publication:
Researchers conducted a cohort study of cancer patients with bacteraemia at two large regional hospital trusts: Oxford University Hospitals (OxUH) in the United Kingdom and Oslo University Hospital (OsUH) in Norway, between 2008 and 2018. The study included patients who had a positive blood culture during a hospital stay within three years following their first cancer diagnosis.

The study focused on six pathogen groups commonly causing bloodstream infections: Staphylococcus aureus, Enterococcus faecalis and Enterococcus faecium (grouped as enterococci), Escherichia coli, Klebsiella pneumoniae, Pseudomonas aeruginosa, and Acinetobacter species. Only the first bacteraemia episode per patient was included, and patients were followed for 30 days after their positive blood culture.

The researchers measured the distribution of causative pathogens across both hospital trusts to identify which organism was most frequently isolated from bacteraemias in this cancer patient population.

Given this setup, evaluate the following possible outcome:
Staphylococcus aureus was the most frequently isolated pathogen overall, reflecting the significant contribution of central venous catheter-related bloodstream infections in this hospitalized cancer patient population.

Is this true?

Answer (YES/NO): NO